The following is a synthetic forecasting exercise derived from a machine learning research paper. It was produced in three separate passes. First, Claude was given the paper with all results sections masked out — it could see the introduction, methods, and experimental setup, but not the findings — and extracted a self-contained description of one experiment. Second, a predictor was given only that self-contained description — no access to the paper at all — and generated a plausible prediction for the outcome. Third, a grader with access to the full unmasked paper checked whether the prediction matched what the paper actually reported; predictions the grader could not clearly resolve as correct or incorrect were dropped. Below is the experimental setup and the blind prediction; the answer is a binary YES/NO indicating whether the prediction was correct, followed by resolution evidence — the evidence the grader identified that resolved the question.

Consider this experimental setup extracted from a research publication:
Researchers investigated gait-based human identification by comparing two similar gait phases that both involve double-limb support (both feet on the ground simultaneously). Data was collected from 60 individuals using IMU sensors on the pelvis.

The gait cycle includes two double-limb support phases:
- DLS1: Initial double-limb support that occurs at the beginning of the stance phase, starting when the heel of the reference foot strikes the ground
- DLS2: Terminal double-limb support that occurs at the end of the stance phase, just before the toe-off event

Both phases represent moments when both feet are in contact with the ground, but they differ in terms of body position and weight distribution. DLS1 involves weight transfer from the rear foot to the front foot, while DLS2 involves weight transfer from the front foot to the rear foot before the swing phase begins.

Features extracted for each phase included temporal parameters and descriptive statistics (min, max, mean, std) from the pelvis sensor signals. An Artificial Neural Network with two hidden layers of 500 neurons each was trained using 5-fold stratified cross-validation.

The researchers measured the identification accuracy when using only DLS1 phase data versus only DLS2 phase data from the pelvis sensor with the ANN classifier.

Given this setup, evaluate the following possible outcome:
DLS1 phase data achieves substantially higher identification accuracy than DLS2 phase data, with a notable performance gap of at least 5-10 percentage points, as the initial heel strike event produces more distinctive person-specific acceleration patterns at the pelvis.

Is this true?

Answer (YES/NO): NO